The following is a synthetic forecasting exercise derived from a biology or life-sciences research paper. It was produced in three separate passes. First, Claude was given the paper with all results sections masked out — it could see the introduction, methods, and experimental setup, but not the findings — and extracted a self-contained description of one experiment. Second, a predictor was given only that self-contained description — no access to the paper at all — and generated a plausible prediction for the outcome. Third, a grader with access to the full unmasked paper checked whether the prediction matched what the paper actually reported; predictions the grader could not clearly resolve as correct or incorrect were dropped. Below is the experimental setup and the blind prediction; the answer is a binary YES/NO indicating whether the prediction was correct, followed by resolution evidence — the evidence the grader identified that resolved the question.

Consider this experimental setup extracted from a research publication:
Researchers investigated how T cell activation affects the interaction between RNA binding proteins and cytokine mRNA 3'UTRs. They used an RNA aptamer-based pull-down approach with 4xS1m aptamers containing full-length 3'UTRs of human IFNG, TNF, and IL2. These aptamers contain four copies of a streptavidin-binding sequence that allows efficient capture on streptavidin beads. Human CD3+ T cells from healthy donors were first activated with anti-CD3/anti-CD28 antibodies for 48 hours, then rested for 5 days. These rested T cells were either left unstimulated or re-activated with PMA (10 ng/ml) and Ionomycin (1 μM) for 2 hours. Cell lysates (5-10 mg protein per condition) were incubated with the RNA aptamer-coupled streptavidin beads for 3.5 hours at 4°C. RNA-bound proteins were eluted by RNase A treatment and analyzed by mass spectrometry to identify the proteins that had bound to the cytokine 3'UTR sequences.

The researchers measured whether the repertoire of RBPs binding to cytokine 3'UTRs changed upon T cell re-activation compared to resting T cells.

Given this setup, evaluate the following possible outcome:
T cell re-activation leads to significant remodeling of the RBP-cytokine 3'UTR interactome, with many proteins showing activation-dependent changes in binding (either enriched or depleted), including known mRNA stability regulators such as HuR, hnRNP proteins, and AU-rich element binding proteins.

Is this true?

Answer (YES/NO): NO